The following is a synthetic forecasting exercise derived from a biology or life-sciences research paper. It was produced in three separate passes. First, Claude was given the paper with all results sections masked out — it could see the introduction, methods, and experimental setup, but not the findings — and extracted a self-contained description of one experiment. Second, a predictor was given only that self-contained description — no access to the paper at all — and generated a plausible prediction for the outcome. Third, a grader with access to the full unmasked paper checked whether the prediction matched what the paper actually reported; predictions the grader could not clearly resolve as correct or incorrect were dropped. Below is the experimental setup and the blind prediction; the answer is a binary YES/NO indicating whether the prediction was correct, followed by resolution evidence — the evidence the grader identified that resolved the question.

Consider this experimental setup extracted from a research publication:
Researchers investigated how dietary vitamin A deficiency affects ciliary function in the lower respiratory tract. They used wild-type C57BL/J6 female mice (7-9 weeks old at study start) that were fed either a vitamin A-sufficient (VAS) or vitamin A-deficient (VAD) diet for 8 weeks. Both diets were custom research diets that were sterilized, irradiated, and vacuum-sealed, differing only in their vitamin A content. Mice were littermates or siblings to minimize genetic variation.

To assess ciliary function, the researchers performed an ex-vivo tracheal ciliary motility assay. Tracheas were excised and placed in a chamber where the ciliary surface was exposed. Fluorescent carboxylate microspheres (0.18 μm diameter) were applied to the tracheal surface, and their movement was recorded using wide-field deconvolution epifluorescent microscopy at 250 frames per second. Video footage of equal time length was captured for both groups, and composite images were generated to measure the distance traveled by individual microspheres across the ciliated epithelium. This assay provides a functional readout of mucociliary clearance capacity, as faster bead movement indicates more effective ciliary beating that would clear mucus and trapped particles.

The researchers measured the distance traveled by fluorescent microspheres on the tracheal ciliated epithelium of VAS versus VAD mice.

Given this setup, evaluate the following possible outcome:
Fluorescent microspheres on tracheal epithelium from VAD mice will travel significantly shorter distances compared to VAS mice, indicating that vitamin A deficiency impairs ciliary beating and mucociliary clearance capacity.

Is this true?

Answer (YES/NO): YES